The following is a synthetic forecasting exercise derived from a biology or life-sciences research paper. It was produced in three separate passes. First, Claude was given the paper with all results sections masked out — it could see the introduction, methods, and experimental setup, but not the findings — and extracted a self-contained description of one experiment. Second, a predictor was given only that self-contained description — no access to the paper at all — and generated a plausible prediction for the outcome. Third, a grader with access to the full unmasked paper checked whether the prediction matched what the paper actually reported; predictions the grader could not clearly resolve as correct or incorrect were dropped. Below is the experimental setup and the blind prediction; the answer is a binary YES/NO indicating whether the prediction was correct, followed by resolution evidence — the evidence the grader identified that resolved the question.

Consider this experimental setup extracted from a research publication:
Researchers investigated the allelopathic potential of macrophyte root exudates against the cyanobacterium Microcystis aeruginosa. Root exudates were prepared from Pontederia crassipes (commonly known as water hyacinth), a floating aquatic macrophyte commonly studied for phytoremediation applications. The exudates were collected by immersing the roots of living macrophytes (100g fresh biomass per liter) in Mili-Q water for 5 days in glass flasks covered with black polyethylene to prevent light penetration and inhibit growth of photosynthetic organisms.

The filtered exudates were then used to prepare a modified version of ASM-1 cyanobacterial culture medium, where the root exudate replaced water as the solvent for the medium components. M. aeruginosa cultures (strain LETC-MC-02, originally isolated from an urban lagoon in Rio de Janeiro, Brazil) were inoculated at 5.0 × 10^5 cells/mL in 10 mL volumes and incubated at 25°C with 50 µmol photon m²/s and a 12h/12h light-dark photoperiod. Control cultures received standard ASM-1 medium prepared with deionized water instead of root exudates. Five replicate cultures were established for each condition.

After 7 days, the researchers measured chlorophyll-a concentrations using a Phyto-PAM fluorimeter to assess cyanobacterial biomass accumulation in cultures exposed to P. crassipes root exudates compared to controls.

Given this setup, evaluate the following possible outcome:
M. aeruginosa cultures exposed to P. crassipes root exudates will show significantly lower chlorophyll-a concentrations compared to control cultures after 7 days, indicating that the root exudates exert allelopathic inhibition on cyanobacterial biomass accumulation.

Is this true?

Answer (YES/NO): NO